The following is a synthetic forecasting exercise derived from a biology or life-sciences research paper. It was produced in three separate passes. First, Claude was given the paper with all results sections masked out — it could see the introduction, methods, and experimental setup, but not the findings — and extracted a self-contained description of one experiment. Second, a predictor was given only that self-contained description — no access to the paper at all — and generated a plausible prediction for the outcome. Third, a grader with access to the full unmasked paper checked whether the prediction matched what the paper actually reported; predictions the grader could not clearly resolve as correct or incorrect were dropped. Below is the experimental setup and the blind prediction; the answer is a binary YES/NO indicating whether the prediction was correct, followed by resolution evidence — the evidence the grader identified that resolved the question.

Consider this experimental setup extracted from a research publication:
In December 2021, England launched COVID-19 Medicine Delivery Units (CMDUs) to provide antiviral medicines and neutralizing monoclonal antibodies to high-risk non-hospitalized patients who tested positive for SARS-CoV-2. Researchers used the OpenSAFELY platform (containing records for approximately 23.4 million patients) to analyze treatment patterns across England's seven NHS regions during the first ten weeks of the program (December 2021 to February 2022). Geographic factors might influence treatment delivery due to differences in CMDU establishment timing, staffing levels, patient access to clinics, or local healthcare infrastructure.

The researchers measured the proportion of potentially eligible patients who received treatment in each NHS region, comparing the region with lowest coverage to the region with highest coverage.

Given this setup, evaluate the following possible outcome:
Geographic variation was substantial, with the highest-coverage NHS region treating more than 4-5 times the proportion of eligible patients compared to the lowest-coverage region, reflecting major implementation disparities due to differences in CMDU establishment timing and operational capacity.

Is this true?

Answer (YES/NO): NO